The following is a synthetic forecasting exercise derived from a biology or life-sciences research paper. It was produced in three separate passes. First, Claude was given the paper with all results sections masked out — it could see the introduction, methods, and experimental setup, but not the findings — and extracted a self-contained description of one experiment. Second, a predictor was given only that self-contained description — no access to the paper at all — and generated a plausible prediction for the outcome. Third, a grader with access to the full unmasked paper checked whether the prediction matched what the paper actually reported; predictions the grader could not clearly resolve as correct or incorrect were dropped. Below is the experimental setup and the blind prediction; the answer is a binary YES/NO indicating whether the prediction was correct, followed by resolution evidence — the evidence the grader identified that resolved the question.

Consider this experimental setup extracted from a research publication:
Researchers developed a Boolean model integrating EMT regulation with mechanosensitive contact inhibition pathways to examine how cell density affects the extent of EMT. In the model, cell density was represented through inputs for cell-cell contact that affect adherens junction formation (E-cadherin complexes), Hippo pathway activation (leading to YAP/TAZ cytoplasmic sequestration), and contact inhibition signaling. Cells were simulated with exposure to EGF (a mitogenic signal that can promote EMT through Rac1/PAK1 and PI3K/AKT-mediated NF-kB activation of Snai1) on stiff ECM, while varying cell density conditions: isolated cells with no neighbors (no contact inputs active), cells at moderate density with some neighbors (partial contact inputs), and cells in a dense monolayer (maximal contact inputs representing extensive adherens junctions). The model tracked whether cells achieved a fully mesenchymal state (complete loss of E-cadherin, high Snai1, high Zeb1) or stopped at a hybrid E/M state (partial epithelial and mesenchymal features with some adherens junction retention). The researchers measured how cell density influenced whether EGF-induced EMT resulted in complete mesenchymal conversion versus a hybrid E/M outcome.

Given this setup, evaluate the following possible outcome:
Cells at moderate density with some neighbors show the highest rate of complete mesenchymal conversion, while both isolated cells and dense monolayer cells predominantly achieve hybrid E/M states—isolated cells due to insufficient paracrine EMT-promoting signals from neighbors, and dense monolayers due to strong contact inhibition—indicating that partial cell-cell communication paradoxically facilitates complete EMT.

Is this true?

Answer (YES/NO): NO